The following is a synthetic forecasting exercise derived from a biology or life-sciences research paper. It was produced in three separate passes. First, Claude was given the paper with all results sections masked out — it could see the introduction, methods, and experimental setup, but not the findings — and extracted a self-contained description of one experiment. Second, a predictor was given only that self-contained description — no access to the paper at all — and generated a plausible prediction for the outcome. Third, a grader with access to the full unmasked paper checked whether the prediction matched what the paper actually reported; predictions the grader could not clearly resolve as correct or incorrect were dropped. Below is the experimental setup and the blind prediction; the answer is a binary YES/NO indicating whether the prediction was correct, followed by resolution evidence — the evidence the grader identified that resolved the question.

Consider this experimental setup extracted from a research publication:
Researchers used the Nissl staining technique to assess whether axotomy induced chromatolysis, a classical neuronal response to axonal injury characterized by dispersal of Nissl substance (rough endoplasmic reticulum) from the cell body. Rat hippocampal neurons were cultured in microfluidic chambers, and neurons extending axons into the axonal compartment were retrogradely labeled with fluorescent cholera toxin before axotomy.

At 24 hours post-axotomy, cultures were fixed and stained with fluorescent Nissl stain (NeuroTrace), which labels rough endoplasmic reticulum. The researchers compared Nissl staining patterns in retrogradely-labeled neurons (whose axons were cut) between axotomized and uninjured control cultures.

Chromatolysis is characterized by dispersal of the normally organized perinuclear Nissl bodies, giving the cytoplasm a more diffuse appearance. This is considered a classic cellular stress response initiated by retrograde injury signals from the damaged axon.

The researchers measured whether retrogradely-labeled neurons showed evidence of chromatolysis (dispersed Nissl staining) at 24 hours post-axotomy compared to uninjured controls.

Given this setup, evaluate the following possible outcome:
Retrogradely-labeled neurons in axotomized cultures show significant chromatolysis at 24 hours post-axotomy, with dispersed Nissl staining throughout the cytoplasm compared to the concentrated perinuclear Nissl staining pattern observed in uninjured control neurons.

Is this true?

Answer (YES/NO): YES